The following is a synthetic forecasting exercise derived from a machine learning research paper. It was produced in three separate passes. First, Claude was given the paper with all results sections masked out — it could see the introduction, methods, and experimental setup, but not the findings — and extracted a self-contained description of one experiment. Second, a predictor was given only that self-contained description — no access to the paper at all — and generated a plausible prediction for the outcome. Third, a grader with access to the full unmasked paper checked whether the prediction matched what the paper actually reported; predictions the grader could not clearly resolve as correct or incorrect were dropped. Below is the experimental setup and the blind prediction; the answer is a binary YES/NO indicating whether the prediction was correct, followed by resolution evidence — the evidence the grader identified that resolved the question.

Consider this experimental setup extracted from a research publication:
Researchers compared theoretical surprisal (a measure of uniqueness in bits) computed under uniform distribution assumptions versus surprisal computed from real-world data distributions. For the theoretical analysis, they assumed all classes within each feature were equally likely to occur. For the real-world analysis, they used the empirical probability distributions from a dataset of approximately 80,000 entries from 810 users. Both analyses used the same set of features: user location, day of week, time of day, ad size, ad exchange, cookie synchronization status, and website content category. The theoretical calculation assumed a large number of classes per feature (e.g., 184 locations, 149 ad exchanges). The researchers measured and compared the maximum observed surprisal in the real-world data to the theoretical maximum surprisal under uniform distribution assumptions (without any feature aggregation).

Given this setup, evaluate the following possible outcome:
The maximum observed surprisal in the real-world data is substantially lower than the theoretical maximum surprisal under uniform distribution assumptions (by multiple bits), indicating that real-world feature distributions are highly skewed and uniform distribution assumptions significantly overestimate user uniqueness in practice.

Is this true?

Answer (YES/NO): NO